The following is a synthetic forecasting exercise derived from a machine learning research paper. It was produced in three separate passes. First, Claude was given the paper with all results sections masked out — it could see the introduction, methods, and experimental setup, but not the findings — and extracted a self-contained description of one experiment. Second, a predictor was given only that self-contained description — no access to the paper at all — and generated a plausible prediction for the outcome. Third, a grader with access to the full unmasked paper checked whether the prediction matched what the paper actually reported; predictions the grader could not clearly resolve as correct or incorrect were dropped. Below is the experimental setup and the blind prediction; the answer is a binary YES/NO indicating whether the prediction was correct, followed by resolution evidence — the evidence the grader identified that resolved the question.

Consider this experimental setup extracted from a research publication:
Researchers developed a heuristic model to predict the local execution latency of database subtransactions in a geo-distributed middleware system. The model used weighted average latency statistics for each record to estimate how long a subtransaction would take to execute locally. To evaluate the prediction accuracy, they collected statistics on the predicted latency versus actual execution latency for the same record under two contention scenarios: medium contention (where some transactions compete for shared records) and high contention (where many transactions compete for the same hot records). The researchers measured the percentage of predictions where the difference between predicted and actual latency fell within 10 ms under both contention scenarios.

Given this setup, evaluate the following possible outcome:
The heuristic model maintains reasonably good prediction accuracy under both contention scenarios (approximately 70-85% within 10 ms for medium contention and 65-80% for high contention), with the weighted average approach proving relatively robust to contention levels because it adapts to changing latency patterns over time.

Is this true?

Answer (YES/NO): NO